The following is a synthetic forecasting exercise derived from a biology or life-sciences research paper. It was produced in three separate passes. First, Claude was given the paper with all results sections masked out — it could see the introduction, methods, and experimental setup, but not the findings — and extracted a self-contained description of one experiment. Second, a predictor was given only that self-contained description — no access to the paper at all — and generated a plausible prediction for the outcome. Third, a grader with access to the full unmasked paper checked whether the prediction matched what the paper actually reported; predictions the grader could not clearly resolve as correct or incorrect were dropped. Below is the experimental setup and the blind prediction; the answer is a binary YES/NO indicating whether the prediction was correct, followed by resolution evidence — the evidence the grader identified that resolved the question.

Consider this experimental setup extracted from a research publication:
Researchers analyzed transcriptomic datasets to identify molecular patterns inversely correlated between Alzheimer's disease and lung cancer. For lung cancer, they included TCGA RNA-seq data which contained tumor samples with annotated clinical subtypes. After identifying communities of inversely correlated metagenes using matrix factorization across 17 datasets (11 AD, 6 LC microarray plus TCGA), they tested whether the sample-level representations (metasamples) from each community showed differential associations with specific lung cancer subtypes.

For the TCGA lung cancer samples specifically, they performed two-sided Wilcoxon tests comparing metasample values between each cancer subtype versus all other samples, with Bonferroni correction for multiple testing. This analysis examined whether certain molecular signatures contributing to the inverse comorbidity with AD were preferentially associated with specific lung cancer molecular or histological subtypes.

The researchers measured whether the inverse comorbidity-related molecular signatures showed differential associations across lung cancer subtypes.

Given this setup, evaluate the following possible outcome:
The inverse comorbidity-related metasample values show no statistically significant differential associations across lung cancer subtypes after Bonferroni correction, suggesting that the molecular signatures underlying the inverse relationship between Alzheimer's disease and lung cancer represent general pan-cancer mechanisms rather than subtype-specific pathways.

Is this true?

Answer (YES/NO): NO